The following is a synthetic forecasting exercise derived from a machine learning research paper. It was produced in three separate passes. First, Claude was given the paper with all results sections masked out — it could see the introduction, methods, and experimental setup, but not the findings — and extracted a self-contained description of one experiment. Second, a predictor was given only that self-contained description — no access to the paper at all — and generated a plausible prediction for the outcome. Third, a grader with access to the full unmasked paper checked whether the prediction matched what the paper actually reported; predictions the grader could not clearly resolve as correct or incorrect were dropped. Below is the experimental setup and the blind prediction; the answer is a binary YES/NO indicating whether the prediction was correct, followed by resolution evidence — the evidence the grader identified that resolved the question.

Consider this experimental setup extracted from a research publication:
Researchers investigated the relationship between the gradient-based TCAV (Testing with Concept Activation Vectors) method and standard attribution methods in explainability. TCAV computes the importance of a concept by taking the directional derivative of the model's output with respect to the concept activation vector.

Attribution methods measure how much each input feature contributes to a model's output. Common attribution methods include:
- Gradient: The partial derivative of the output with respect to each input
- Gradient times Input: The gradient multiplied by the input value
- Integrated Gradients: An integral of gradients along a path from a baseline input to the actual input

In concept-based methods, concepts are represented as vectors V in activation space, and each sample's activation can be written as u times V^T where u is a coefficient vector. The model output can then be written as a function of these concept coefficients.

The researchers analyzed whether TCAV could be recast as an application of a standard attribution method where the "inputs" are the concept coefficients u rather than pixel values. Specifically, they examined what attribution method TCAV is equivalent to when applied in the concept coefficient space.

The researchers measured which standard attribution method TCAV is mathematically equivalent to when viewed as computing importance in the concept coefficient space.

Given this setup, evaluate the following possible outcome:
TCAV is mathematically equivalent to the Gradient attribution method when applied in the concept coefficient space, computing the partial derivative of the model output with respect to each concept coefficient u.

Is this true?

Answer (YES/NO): YES